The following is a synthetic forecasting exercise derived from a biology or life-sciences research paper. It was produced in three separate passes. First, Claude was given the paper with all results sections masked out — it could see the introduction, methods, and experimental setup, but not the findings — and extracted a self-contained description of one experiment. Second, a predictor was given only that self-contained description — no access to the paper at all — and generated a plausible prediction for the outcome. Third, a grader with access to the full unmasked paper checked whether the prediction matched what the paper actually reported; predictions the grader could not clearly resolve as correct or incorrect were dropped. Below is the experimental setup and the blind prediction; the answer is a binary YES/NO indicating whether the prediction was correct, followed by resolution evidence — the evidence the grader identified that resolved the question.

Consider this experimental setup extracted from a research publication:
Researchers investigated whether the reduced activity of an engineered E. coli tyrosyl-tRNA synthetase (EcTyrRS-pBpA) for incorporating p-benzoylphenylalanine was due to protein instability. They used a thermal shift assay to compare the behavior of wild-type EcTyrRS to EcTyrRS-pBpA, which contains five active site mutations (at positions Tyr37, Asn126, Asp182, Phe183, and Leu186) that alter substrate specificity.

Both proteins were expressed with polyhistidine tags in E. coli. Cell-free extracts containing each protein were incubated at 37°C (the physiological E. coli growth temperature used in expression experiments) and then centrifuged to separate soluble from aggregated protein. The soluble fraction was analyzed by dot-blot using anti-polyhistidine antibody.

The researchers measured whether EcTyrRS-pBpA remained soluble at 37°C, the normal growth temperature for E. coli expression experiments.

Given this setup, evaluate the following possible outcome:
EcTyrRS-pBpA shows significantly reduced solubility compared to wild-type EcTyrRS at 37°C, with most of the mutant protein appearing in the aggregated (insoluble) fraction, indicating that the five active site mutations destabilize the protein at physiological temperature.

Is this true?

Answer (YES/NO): YES